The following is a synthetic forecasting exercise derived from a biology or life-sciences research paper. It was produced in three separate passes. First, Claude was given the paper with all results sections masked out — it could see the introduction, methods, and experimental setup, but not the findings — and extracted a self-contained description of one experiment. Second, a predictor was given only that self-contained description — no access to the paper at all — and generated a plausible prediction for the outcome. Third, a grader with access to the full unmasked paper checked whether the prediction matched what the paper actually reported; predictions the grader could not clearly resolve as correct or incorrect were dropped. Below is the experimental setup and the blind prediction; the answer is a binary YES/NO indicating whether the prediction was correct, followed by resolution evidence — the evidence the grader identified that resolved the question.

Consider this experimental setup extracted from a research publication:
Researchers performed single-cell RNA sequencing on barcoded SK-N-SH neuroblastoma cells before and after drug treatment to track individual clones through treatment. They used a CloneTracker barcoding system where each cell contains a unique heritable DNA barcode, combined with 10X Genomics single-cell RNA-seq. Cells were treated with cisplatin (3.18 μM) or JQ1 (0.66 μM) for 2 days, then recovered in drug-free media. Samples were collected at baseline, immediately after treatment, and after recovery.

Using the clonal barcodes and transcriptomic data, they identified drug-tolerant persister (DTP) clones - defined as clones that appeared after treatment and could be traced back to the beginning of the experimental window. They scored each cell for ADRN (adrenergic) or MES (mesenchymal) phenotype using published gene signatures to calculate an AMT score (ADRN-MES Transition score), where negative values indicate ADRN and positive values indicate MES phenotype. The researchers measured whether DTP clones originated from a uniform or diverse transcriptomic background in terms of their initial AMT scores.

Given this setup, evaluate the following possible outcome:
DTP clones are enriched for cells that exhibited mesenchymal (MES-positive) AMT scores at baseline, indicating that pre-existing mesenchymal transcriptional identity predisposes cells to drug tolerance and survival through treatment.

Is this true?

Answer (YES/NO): NO